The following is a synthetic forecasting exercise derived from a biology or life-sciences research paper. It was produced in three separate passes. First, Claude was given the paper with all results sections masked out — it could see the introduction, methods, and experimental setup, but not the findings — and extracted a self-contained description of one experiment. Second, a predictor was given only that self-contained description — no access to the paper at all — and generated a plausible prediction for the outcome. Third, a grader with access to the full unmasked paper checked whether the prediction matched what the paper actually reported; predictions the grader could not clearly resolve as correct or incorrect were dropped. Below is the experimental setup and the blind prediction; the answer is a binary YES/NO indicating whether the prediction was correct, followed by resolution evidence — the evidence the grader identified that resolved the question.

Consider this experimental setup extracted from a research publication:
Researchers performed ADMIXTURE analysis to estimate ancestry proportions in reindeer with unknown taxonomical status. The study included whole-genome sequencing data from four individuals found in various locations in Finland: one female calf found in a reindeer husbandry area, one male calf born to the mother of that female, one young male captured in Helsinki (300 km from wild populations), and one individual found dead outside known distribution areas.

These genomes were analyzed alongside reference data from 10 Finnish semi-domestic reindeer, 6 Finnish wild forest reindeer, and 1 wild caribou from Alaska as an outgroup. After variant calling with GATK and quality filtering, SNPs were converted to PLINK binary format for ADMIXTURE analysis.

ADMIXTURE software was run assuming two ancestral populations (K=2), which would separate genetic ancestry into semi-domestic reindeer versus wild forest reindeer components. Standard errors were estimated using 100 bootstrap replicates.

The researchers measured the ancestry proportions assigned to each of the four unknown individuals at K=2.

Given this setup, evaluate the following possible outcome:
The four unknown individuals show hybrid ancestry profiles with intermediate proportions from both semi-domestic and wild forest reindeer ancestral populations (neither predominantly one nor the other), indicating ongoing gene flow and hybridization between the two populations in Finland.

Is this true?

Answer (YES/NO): NO